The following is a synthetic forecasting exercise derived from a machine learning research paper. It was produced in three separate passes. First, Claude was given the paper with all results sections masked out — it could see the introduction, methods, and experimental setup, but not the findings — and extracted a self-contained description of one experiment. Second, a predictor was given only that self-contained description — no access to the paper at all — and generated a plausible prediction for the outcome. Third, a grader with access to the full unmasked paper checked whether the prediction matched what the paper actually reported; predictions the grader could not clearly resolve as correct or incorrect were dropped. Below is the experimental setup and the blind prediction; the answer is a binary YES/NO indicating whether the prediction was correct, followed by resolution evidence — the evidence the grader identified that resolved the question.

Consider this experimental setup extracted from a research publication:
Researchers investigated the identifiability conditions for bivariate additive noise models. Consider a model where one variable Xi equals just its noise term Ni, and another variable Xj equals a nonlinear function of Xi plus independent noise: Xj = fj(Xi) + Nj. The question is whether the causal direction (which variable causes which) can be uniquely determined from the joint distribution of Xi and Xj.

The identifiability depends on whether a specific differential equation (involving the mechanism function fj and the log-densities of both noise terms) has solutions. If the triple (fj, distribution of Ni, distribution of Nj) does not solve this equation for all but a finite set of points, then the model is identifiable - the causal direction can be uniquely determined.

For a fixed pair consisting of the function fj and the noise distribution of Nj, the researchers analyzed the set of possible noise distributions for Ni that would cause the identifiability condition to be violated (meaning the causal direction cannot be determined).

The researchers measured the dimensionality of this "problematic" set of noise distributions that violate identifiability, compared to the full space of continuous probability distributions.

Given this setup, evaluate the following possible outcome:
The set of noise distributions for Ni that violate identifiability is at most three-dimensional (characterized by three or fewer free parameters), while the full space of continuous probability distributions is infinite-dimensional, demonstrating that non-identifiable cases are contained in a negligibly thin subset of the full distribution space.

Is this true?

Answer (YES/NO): YES